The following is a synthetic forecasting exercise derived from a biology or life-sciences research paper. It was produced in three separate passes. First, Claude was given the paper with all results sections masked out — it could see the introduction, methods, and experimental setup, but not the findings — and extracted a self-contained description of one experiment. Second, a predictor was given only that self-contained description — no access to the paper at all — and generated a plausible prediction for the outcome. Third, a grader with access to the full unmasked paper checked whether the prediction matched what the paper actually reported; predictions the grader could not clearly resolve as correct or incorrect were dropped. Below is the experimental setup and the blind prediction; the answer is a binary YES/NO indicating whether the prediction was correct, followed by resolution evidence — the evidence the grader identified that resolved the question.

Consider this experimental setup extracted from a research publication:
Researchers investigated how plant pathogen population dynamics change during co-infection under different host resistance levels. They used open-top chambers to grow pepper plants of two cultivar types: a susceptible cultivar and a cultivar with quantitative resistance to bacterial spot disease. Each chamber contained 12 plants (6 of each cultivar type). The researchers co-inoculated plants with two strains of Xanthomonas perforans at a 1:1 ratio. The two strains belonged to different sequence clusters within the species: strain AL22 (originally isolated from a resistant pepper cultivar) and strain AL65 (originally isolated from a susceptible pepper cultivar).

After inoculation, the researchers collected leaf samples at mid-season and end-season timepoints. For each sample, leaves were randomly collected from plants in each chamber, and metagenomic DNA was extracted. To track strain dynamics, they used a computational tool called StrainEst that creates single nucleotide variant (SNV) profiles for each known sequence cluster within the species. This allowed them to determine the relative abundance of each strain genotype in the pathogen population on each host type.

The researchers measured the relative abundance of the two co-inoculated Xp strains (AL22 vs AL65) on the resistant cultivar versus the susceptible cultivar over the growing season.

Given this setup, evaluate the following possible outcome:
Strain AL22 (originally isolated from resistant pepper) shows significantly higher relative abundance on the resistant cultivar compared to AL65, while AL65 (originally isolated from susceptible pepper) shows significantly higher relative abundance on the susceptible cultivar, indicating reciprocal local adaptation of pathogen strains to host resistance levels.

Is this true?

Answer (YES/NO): NO